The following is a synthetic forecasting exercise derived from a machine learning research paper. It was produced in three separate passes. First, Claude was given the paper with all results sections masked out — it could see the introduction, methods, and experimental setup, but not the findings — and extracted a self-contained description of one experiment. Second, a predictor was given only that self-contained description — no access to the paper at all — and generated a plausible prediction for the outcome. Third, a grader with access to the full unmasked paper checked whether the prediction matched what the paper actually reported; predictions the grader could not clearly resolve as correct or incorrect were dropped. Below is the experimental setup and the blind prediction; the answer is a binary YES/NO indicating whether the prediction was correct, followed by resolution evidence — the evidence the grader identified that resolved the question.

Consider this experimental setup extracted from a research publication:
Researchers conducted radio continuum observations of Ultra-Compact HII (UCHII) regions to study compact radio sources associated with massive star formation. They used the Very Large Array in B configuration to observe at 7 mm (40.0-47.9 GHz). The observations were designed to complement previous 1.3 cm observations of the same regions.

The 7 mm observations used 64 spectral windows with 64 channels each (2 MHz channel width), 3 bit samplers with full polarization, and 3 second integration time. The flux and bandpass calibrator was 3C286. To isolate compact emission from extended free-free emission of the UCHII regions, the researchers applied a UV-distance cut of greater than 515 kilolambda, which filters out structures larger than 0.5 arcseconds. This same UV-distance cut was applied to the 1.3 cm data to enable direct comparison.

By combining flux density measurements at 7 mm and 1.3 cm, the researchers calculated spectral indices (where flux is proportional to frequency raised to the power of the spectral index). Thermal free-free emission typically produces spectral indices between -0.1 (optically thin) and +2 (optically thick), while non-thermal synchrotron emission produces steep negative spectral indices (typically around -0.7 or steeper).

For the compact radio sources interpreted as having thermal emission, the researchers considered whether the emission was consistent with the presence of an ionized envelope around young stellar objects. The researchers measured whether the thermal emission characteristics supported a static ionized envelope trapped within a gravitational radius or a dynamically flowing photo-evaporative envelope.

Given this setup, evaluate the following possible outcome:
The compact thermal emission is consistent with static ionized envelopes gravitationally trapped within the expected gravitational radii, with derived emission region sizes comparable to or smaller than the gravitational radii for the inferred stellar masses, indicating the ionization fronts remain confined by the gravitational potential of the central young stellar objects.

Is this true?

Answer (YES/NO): NO